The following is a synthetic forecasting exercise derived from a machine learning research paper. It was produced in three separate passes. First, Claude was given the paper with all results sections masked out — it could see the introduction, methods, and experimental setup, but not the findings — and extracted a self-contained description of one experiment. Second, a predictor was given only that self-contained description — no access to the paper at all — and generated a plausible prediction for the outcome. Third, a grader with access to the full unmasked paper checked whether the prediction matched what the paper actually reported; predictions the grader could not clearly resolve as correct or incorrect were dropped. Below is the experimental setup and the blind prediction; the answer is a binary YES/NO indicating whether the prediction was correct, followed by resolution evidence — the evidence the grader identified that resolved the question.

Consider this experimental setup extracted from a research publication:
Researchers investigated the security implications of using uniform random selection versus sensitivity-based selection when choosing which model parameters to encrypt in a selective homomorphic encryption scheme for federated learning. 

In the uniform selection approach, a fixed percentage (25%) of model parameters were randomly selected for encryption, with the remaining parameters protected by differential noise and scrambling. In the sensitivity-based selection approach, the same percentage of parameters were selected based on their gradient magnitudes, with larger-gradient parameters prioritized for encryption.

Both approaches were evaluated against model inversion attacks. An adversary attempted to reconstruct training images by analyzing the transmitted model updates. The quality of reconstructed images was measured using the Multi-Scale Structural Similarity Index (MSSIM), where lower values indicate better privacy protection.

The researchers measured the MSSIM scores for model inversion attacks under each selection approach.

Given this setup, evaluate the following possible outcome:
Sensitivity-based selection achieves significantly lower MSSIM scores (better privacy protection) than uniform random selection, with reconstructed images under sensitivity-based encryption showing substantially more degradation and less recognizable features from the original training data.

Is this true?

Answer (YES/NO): NO